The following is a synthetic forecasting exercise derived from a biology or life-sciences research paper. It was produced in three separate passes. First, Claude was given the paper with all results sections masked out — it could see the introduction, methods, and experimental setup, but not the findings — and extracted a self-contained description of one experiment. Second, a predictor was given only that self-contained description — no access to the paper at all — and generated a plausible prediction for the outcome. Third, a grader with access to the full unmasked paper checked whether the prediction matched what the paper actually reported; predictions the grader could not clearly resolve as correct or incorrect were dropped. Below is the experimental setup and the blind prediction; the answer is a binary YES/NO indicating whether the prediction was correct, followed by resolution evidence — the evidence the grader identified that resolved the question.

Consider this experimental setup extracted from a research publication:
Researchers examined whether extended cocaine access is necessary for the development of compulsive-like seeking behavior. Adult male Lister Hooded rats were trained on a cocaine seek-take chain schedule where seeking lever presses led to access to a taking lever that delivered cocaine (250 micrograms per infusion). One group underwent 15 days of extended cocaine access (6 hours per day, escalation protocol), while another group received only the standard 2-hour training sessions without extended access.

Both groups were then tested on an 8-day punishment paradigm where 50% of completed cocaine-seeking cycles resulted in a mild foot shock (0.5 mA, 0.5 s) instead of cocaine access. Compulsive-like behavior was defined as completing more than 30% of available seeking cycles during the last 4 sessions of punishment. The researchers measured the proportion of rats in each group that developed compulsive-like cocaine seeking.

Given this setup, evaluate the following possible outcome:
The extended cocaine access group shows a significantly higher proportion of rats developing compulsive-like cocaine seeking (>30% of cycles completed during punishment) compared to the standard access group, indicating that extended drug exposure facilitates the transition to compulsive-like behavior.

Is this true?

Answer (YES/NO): YES